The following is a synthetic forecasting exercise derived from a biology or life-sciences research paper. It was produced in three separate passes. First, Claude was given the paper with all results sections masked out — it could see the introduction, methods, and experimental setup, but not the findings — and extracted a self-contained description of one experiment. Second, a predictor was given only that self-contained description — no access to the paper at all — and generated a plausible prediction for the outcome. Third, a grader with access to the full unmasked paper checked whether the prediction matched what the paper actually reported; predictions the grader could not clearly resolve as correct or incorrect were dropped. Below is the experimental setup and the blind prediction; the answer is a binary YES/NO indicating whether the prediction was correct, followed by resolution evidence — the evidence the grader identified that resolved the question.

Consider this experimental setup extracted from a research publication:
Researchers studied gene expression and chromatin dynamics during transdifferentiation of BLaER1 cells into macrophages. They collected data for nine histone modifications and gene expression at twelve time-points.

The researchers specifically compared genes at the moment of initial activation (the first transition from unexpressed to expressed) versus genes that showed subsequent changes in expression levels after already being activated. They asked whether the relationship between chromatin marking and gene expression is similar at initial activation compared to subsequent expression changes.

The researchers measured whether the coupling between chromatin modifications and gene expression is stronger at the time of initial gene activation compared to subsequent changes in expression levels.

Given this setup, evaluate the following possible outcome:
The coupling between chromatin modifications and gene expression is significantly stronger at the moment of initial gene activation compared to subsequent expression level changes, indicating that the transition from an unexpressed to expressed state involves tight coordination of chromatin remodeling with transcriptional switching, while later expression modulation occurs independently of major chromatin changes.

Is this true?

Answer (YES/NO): YES